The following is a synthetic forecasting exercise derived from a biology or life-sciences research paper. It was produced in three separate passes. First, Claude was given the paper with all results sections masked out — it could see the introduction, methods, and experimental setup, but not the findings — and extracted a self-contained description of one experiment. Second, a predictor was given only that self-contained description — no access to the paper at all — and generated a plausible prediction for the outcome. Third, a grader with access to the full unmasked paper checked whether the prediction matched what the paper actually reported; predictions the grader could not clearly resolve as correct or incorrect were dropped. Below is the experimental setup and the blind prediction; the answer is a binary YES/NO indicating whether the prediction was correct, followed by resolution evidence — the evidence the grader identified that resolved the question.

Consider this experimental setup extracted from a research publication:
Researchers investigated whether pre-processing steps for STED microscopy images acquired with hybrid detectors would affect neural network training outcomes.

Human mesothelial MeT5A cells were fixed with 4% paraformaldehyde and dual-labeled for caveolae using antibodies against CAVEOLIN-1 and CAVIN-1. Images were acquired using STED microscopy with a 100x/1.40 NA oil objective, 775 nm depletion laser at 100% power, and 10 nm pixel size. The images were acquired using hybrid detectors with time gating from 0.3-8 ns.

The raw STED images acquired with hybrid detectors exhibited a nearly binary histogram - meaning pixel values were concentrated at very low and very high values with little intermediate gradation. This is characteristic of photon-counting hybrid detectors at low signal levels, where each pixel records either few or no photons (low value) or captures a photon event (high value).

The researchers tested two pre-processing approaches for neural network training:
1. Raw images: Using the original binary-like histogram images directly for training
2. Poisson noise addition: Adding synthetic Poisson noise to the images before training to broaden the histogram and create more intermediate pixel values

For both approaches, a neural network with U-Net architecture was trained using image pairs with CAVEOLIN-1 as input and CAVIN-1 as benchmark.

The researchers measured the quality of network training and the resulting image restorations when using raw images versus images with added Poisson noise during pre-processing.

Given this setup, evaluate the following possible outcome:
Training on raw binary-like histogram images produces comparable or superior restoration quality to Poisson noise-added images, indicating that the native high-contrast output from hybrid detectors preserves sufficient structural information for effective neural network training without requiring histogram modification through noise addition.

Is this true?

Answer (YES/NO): NO